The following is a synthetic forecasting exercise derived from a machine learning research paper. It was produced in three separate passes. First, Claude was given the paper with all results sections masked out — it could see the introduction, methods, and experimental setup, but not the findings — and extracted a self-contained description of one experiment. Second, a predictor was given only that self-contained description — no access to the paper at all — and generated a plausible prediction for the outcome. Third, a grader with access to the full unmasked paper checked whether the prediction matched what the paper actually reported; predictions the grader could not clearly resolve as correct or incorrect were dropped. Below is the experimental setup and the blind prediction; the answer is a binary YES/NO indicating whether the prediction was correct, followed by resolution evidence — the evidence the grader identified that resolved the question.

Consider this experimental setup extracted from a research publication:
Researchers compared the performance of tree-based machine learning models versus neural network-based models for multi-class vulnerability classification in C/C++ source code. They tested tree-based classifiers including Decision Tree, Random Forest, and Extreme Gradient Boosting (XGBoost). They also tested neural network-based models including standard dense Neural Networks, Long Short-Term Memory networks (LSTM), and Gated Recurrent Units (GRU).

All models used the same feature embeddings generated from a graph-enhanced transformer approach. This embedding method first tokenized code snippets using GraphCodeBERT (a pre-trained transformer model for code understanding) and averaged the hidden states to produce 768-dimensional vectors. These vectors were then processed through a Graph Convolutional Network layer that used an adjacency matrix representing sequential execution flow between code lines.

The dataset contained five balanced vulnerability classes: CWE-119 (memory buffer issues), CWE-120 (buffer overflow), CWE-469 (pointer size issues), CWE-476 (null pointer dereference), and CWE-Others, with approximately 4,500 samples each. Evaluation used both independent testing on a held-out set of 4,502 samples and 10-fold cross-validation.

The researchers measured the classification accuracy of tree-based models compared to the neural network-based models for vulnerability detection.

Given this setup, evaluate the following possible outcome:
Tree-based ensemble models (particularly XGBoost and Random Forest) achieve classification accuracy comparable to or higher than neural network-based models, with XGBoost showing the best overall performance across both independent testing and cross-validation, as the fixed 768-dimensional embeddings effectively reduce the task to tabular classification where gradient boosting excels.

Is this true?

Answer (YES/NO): NO